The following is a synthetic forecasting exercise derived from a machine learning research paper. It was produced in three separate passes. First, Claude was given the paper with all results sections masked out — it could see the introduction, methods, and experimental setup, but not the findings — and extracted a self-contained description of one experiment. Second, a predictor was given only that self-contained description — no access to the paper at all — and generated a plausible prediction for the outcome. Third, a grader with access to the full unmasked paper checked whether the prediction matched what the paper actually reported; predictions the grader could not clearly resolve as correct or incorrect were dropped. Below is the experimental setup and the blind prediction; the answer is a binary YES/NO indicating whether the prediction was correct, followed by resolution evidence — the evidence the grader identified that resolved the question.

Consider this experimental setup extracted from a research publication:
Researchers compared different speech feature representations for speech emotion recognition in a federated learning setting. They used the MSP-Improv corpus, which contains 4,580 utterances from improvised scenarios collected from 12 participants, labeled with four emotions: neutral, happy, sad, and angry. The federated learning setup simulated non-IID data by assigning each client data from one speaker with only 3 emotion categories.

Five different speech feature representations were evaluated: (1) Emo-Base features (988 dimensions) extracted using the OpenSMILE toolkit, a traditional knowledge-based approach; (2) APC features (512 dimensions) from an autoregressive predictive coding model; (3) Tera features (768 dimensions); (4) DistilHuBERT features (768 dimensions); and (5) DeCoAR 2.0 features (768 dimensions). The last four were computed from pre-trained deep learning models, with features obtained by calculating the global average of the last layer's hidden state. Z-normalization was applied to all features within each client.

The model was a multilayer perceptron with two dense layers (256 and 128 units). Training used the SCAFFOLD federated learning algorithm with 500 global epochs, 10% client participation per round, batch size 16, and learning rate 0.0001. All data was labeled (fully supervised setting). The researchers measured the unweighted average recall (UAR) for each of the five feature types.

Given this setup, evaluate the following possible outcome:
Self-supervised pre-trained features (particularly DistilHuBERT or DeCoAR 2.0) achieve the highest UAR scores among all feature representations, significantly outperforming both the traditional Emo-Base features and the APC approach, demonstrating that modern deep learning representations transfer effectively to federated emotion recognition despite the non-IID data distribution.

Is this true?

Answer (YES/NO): NO